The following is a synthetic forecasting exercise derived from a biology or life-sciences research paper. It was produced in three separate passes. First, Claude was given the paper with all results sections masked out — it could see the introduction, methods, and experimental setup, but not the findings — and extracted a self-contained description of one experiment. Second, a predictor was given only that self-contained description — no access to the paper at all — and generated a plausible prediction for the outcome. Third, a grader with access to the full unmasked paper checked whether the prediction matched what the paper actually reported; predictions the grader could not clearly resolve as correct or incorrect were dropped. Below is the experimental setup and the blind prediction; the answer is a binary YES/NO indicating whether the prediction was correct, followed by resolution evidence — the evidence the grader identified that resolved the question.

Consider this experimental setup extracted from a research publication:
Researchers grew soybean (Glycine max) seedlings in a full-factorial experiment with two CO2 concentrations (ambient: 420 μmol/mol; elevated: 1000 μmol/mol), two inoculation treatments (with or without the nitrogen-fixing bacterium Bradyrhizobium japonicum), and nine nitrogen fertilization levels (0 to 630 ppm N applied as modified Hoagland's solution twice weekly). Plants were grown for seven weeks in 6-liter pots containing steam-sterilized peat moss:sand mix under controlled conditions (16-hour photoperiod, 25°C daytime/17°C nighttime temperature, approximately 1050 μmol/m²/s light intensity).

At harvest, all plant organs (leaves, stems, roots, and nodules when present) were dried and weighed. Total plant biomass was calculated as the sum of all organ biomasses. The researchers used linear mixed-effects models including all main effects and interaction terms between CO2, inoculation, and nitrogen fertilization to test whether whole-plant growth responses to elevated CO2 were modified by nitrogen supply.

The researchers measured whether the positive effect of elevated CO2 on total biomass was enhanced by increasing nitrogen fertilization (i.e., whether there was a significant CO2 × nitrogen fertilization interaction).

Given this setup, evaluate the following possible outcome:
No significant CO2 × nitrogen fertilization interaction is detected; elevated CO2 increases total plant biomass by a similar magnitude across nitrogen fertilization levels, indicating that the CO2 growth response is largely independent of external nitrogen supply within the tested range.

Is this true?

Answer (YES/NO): NO